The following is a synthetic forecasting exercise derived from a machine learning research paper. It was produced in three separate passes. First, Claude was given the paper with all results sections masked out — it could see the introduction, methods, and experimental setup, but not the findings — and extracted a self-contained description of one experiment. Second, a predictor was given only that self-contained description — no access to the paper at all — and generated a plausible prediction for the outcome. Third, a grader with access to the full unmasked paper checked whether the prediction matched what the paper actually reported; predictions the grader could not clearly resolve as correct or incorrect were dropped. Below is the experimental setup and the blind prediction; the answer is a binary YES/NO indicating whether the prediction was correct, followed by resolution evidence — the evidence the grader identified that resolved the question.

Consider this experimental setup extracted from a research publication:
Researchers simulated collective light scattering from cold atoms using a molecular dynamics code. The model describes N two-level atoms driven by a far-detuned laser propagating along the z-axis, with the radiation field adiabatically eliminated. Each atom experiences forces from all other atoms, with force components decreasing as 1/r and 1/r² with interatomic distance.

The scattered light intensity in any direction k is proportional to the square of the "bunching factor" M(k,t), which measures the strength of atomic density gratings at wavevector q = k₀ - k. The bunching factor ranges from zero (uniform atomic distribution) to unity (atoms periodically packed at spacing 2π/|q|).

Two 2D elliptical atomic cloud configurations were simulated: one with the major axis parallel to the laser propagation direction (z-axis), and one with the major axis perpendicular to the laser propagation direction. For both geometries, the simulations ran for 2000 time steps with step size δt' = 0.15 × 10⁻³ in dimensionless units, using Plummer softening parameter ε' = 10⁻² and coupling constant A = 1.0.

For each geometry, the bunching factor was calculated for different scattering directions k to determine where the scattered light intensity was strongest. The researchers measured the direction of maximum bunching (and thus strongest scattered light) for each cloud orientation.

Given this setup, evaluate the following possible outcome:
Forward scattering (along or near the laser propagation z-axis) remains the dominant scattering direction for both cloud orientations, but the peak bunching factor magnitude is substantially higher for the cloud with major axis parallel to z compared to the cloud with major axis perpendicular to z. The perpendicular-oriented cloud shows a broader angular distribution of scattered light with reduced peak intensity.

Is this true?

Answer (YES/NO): NO